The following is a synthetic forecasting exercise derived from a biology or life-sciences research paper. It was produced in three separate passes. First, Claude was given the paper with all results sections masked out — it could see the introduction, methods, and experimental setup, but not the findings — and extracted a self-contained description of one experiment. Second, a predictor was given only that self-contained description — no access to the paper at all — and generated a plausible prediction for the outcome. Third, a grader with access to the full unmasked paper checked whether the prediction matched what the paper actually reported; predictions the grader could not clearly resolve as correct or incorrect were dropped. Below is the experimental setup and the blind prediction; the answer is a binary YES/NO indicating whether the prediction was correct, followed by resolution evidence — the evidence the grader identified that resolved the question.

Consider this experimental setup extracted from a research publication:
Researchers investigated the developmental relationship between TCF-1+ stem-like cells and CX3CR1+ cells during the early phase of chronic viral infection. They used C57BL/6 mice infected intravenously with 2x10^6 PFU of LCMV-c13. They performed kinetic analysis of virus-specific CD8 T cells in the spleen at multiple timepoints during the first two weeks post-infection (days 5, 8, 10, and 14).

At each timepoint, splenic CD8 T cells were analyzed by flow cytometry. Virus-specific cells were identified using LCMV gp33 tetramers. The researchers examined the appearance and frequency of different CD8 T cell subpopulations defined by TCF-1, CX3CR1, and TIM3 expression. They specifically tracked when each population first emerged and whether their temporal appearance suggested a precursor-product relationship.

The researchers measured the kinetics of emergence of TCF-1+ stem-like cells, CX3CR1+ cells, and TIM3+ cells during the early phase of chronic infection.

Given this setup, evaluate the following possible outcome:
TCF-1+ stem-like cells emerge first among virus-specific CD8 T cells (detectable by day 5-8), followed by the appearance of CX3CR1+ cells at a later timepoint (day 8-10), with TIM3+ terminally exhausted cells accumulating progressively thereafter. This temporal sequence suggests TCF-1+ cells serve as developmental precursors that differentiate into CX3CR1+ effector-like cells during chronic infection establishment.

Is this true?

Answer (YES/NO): NO